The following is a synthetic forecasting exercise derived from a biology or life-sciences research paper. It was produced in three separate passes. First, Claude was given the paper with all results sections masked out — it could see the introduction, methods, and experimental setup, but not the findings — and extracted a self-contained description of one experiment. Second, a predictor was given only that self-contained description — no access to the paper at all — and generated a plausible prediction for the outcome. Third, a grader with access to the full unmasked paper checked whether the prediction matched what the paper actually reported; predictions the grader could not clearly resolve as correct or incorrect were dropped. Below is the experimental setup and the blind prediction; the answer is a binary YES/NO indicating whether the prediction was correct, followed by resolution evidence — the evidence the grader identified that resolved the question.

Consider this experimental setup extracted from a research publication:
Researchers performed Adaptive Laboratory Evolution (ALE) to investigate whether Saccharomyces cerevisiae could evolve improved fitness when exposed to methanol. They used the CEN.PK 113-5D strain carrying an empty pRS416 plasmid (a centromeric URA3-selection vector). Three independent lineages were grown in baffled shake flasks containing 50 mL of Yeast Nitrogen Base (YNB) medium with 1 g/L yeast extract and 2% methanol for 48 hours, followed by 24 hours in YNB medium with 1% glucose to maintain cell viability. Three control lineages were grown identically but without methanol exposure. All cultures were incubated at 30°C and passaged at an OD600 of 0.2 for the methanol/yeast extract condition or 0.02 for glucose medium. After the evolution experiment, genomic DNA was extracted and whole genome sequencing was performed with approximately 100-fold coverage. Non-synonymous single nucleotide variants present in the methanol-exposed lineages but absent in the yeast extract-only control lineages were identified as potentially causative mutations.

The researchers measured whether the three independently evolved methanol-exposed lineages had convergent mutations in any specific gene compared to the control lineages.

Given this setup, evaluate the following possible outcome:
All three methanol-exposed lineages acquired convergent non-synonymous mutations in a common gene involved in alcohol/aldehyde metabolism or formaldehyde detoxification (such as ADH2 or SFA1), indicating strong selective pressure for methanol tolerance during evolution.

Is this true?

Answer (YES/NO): NO